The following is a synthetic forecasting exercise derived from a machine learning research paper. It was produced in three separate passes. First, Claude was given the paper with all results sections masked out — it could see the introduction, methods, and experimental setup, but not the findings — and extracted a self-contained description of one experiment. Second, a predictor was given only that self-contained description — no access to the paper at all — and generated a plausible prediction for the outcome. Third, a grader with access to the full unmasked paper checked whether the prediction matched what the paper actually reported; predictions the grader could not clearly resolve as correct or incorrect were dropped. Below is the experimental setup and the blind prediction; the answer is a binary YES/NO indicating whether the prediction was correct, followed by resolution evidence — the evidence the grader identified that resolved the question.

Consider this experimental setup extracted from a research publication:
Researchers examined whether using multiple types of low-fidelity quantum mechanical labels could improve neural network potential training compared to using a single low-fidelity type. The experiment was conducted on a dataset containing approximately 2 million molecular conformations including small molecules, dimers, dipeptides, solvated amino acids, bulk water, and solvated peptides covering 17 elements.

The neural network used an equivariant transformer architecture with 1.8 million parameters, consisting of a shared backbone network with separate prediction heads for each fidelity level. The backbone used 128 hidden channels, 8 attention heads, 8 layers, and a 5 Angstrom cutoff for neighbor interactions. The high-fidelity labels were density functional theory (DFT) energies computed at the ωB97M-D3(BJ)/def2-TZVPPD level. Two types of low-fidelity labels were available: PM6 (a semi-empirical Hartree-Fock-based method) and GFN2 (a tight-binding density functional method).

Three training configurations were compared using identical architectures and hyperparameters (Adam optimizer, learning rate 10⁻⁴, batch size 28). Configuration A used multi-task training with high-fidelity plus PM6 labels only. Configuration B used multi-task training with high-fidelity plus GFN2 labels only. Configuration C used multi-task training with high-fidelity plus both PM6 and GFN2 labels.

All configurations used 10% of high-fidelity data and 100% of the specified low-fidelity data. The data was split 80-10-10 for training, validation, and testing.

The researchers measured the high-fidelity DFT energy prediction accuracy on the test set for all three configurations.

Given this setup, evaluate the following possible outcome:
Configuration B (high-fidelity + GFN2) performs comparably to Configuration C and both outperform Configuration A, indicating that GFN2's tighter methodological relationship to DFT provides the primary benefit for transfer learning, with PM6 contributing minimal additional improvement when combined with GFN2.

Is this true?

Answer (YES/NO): YES